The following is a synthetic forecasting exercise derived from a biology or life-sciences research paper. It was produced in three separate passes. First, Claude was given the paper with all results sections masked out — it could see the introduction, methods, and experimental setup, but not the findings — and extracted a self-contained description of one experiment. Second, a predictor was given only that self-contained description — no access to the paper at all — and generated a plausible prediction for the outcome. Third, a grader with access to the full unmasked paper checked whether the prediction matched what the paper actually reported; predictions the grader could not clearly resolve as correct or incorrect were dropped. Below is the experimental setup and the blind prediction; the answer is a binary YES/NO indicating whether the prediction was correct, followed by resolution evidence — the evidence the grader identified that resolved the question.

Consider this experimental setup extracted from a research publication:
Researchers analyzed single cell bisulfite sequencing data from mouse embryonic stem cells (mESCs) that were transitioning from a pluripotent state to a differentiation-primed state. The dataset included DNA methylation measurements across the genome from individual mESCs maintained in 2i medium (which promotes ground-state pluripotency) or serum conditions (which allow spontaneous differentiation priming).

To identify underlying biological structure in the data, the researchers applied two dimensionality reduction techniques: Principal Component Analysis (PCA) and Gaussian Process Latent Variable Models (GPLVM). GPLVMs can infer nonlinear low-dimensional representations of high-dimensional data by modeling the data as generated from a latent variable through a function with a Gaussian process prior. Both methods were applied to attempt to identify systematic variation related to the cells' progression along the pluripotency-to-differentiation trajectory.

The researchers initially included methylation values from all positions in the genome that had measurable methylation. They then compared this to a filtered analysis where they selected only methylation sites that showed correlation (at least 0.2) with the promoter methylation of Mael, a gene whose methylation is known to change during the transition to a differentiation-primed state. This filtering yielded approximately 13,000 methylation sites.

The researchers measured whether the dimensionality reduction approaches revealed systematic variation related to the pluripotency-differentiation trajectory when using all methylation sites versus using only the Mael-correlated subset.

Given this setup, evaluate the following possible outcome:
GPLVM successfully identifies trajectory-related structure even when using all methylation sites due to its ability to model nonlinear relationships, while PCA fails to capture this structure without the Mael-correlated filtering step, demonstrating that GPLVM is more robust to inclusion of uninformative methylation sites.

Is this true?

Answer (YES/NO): NO